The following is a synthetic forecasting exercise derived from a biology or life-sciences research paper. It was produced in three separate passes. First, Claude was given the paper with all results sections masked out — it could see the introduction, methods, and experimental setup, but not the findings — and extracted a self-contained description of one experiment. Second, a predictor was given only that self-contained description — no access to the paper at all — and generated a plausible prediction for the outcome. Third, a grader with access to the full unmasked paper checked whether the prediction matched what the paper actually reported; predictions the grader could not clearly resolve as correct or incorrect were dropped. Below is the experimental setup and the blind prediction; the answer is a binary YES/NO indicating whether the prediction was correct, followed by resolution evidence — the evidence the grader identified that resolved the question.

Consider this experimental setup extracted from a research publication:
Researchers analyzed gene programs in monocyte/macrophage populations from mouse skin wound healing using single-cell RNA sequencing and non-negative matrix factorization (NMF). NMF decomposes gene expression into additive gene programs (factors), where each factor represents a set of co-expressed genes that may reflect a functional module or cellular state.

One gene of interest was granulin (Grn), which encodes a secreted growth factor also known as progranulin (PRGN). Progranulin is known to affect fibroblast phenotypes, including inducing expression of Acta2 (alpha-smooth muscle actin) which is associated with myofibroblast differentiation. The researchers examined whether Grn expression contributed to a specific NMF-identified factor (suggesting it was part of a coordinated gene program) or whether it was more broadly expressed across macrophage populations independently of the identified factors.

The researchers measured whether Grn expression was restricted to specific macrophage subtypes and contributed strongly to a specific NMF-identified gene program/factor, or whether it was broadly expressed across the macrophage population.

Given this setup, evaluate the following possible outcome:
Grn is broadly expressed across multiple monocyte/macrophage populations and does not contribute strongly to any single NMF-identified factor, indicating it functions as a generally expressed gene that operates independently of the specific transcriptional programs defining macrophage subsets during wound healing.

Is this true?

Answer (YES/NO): YES